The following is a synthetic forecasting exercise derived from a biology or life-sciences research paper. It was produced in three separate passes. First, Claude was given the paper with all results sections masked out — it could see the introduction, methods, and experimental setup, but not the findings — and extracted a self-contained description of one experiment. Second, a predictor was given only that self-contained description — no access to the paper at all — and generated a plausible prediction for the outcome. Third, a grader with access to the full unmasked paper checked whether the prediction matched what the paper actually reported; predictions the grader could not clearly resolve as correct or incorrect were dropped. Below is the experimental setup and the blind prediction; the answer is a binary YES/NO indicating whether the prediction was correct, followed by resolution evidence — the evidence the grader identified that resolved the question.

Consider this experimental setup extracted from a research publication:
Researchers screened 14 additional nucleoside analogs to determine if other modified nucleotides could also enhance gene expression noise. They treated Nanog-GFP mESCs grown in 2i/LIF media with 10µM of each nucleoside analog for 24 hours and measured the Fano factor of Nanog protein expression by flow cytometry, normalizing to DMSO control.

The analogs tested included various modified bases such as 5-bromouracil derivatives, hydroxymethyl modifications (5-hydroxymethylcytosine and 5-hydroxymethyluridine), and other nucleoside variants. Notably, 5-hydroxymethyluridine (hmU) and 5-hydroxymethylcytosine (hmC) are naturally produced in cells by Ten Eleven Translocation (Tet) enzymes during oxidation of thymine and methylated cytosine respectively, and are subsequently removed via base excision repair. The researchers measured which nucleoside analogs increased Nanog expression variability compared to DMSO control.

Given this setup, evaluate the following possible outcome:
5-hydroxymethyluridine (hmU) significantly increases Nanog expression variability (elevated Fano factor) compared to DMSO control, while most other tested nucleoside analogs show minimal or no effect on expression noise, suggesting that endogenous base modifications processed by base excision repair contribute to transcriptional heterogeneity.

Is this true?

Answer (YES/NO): YES